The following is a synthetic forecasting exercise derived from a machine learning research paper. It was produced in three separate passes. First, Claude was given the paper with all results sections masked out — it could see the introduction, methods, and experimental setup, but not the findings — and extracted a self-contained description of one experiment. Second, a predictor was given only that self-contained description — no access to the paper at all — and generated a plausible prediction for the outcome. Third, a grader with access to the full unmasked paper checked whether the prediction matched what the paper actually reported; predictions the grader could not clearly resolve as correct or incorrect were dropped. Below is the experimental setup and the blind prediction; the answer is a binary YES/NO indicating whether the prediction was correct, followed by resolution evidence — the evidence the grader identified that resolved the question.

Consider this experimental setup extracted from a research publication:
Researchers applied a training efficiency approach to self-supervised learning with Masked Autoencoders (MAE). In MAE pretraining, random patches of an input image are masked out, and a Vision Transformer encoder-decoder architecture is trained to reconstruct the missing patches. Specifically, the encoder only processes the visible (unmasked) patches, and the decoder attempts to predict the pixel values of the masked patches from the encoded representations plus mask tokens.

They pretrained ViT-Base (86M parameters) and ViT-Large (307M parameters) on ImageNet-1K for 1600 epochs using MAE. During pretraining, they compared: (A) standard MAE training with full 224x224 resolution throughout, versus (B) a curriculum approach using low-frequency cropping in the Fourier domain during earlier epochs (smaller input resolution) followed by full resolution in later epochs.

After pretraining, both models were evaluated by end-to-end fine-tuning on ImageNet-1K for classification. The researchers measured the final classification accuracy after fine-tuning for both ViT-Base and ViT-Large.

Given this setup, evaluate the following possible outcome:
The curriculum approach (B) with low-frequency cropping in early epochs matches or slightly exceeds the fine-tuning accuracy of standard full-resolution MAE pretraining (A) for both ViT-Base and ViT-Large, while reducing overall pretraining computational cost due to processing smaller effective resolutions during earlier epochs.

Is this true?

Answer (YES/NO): NO